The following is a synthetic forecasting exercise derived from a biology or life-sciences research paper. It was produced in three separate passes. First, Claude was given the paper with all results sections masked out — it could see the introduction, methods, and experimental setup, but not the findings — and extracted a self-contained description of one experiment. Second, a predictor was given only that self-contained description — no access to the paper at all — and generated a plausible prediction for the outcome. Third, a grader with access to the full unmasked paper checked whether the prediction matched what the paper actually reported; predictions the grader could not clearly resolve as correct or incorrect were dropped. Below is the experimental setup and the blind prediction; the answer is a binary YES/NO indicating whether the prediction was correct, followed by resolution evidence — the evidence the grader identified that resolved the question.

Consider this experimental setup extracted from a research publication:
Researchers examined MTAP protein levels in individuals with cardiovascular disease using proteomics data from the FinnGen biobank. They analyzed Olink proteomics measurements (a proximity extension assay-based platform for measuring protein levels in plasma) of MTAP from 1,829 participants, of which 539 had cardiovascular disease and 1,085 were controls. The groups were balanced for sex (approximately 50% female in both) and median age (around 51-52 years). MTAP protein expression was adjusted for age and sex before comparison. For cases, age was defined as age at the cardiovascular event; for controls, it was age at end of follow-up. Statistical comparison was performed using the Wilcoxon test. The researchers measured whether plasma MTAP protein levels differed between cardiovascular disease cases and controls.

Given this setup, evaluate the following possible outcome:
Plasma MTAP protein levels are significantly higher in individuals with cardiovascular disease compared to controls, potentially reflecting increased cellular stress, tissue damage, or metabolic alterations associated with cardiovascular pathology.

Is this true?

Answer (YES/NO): YES